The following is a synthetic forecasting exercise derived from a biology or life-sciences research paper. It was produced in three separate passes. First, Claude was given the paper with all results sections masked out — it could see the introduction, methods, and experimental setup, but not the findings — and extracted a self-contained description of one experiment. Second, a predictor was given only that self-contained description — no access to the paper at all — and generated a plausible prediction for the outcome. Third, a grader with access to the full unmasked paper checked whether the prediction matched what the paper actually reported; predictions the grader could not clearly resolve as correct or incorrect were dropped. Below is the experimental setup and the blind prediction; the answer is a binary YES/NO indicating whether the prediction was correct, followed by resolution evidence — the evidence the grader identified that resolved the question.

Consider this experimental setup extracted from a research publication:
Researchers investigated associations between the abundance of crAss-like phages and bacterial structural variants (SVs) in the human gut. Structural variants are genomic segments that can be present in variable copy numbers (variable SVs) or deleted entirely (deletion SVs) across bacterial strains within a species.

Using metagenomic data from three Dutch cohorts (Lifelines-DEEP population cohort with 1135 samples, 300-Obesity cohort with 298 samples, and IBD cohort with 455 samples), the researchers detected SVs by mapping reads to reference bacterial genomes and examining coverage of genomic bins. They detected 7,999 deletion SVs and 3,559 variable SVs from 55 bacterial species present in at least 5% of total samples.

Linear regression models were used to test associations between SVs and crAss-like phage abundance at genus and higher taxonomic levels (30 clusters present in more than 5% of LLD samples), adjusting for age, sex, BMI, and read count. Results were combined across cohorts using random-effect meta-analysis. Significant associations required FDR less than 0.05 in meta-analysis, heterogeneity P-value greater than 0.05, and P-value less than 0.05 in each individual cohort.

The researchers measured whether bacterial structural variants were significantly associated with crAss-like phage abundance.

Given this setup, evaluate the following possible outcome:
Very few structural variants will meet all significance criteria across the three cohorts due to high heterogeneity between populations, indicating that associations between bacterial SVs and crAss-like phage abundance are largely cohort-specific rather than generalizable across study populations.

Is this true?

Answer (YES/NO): NO